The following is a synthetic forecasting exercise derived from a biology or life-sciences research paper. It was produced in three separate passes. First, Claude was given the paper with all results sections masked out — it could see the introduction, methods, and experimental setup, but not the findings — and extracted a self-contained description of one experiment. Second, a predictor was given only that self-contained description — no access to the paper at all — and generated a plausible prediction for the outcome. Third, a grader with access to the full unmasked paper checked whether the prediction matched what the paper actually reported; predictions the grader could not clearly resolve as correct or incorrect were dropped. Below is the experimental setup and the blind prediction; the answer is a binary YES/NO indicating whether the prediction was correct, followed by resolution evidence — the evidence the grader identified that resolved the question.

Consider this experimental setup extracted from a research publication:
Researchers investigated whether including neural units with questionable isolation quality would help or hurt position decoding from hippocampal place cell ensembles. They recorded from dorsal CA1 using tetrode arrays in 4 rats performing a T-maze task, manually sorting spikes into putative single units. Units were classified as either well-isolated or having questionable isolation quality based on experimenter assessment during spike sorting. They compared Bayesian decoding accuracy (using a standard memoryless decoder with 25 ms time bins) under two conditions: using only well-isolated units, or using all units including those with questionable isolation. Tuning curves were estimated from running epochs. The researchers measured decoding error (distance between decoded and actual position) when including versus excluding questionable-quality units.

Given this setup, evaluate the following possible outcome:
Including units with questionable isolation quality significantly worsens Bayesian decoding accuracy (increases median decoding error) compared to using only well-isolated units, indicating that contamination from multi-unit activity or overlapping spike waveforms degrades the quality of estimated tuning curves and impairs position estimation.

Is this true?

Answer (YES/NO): NO